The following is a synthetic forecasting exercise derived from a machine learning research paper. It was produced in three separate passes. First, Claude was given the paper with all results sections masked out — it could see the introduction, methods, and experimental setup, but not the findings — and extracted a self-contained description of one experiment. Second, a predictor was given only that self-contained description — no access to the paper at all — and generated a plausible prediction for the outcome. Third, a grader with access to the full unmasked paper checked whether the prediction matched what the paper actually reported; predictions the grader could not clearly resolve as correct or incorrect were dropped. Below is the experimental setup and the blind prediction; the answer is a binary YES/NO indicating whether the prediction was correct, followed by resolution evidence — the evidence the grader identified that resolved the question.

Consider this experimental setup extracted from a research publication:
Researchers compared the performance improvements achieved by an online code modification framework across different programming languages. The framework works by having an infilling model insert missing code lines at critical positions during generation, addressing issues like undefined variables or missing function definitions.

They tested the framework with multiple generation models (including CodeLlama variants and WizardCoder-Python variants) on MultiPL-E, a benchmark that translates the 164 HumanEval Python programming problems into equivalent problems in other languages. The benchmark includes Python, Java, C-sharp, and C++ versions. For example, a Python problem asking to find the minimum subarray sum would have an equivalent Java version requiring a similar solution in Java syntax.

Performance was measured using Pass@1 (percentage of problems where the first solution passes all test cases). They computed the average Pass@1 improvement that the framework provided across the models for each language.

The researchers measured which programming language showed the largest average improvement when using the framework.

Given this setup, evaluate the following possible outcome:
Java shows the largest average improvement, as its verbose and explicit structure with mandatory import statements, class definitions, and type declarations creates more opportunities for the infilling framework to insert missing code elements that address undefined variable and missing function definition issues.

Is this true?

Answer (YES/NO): YES